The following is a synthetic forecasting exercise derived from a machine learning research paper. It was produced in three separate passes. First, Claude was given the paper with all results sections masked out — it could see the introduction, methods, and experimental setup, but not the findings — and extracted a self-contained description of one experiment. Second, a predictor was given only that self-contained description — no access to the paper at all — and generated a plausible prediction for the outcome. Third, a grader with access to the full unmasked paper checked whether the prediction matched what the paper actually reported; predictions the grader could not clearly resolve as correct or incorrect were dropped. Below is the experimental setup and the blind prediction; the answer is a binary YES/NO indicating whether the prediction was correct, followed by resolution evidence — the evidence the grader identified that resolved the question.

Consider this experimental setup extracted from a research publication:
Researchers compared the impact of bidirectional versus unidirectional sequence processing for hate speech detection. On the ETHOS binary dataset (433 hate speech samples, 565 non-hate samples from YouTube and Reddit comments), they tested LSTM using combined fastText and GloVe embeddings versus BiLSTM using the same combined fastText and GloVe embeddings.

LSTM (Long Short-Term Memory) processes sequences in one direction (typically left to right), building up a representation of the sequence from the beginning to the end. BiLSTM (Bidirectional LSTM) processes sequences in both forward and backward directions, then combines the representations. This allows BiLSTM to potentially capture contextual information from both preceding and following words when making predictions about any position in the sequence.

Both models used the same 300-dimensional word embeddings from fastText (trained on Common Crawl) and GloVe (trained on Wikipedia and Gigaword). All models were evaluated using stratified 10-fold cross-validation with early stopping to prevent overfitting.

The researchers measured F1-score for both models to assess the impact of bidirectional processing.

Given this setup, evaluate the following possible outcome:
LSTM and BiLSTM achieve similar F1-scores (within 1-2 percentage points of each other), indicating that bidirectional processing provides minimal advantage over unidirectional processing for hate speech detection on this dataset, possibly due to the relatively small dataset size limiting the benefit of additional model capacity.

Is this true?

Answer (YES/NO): NO